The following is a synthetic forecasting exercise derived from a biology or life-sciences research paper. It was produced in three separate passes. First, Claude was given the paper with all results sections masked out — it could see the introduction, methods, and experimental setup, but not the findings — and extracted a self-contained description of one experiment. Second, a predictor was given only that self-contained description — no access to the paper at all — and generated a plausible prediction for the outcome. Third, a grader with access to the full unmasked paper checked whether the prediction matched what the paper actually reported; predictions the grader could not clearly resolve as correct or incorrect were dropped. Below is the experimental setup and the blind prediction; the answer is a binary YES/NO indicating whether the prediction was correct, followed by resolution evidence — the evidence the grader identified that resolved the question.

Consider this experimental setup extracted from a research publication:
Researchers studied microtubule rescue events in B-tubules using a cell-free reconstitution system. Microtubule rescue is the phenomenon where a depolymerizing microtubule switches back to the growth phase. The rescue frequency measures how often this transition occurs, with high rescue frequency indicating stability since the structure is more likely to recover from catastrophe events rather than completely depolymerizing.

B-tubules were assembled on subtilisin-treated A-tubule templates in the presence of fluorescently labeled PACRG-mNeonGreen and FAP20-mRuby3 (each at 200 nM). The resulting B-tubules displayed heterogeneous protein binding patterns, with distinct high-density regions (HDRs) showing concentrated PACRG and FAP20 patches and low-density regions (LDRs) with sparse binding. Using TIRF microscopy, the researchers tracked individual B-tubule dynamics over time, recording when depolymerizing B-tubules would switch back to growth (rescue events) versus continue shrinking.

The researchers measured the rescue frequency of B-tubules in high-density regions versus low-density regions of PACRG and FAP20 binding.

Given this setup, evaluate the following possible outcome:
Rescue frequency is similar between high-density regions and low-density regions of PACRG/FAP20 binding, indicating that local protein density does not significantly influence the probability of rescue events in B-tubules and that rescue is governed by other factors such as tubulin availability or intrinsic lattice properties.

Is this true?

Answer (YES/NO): NO